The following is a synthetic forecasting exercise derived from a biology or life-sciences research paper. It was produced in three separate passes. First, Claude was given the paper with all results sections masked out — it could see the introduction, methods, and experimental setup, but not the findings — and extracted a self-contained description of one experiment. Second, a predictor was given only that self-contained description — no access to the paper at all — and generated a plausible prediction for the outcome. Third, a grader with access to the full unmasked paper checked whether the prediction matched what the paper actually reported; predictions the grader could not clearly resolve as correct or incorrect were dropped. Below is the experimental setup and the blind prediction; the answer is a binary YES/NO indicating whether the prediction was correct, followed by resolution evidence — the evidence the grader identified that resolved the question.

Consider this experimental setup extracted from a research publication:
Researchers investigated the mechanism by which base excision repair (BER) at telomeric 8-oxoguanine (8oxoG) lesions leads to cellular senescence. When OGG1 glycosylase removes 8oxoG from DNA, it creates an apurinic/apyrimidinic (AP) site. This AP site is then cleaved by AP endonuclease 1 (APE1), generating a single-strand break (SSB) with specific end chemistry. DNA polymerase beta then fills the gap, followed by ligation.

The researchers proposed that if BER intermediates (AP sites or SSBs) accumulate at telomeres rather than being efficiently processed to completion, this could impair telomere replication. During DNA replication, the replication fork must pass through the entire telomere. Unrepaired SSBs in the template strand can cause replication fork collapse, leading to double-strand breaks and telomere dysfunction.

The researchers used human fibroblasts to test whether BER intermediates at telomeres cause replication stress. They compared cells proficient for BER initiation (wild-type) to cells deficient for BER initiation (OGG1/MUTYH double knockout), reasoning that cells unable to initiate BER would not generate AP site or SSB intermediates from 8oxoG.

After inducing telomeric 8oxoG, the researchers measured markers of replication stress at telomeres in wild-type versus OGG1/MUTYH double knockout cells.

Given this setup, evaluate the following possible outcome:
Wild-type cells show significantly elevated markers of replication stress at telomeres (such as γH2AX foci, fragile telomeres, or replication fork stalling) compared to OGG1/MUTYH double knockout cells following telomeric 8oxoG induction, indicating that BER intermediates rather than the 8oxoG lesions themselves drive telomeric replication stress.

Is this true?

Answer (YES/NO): YES